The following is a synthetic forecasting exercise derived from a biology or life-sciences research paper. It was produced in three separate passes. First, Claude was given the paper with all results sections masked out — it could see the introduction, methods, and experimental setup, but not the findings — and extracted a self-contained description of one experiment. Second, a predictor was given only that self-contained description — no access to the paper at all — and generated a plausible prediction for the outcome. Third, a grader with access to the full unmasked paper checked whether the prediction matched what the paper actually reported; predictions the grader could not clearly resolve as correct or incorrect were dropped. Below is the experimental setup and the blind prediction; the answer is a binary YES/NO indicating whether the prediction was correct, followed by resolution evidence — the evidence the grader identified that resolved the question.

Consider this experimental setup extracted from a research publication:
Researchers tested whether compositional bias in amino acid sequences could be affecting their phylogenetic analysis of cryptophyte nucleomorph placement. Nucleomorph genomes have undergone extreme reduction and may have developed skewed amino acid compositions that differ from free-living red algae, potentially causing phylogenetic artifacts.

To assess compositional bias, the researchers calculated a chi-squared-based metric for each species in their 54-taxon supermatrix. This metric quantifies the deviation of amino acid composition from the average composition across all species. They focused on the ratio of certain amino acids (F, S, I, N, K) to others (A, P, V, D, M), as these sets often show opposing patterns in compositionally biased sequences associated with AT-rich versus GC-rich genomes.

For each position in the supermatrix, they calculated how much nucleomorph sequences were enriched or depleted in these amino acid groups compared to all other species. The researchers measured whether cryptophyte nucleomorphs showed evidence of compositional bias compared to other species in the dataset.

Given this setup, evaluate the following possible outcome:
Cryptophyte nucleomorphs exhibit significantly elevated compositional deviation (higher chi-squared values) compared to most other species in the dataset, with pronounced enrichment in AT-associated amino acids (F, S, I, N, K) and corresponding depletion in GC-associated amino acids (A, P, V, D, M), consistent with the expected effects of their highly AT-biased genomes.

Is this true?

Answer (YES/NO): YES